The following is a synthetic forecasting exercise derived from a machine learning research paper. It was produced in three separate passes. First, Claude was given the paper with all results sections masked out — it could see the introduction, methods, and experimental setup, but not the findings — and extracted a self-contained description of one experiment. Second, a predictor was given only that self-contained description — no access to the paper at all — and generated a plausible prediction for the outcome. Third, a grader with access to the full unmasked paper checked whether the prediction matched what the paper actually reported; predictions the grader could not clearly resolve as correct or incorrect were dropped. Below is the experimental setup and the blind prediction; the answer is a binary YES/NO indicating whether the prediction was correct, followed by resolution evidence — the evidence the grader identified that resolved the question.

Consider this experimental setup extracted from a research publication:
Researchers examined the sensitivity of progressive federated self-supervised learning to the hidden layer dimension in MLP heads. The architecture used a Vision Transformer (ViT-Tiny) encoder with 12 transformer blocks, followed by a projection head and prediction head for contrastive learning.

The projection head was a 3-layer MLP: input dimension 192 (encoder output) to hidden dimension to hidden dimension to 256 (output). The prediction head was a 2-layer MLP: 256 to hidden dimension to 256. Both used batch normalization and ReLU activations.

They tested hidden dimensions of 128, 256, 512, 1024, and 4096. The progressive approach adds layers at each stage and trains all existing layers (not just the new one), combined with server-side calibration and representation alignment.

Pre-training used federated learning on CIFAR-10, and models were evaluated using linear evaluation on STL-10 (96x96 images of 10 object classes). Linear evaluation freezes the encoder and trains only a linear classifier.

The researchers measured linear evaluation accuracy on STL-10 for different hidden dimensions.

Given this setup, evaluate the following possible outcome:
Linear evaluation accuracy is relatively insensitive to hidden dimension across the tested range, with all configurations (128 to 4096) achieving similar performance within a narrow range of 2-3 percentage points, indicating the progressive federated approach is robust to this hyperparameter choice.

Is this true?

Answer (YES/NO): NO